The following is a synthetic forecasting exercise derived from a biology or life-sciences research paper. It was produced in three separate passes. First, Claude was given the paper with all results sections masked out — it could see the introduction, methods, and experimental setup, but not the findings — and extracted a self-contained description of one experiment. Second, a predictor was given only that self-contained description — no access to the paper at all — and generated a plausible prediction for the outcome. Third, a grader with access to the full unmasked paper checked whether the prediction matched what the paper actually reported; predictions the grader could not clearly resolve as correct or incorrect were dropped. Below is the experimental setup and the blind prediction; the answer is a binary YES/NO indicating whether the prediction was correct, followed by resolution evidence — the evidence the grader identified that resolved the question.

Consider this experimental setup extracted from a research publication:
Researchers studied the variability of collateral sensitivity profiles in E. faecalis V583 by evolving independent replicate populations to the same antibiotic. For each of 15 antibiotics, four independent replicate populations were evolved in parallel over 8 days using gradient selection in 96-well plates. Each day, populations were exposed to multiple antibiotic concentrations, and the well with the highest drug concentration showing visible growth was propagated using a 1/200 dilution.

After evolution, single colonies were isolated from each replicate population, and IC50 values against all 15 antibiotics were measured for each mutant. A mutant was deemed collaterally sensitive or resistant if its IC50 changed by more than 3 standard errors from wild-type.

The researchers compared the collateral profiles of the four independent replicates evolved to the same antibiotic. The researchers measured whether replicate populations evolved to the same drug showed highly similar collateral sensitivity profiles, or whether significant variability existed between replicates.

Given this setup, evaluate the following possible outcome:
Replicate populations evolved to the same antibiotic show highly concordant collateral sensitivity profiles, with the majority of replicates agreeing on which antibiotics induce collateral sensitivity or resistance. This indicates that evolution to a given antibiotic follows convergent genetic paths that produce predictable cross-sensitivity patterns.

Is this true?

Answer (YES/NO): NO